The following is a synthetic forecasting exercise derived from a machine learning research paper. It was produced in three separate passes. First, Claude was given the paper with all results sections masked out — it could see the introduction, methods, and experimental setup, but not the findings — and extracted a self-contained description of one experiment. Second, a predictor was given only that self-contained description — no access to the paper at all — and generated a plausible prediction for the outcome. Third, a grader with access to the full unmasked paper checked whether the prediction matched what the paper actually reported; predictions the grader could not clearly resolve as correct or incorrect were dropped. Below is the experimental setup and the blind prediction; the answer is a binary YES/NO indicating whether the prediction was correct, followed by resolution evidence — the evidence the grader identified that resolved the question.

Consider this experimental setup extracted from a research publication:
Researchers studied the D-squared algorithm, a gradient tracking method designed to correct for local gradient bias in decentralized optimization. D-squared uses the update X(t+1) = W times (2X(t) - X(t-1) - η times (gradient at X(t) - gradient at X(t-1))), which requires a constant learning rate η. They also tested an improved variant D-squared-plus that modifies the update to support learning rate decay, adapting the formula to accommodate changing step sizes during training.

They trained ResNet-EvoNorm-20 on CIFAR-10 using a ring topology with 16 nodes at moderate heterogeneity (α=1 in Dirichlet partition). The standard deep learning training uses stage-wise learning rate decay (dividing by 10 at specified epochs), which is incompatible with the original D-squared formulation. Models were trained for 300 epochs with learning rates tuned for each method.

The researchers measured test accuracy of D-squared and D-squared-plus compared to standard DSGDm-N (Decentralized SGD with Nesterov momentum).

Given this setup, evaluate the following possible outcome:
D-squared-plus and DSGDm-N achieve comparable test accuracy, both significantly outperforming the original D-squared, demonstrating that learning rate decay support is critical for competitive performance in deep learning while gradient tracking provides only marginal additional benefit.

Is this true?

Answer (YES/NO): NO